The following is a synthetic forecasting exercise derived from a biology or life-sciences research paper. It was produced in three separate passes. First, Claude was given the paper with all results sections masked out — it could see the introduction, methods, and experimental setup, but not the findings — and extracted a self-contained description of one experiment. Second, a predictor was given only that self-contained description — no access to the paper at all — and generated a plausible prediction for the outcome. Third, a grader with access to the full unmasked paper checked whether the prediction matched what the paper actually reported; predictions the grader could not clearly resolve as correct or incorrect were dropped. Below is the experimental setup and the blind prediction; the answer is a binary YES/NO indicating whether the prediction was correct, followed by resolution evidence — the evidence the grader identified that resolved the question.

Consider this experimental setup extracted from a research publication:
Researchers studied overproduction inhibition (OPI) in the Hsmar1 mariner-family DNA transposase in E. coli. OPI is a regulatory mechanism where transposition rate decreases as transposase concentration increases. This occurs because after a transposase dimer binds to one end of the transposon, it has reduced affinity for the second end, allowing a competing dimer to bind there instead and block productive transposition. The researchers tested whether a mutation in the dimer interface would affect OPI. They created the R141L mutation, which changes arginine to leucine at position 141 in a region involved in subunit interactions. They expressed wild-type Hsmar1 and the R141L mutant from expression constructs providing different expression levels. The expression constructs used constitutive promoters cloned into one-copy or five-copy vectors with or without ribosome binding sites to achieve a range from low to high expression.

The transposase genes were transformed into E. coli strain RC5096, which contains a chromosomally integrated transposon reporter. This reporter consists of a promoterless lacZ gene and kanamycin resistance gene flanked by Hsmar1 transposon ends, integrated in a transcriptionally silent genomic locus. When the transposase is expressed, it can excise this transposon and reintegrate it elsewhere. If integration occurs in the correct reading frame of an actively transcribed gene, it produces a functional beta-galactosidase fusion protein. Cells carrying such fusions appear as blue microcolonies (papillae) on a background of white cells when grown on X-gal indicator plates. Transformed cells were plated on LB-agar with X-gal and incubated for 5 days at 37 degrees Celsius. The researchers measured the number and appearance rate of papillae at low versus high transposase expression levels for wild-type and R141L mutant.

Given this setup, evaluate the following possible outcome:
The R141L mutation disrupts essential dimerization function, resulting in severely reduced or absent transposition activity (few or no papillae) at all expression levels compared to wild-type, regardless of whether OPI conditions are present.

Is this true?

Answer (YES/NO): NO